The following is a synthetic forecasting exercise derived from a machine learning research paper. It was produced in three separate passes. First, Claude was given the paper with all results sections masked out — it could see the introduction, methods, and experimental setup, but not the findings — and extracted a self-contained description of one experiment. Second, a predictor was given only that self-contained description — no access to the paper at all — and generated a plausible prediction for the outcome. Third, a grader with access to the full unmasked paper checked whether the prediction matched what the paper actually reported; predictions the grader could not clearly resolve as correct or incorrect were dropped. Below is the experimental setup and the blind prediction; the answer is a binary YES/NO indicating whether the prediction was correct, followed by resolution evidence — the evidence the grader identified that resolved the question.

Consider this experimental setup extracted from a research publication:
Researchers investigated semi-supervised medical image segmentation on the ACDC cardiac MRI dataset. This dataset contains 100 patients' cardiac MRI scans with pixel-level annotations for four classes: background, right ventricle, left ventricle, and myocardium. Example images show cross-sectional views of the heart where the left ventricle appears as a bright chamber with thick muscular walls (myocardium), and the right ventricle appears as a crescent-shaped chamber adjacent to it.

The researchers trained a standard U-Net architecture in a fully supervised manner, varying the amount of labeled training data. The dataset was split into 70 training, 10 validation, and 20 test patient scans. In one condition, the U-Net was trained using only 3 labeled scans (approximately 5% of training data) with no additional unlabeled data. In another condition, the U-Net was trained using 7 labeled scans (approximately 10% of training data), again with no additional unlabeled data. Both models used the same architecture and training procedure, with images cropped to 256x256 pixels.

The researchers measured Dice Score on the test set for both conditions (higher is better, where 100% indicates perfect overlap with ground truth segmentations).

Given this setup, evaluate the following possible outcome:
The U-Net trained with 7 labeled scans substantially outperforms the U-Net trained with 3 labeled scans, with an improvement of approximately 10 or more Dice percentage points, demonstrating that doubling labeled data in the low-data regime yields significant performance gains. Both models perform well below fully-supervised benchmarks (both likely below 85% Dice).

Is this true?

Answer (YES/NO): YES